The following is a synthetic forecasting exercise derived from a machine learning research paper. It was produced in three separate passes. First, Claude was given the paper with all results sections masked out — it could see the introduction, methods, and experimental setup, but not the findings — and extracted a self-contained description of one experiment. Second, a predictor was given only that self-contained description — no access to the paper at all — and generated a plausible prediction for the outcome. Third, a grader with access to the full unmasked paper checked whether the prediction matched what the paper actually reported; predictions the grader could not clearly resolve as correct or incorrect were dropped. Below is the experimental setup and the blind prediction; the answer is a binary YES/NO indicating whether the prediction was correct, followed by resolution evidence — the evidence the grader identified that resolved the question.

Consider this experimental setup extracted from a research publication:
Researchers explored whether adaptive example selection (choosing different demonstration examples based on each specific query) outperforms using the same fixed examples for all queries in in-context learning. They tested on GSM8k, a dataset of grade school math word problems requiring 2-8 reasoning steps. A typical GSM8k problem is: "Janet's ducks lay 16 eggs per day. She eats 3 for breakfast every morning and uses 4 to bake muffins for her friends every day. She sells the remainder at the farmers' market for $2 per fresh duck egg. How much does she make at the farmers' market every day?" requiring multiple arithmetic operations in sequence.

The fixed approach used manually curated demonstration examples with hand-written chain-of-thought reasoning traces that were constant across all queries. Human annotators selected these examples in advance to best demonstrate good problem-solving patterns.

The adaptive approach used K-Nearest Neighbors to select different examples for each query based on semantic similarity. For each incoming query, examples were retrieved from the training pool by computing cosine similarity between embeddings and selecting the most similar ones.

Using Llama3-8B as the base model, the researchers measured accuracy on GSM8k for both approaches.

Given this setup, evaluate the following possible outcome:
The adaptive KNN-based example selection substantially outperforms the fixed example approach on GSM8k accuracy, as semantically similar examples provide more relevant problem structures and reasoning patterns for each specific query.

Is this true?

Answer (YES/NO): NO